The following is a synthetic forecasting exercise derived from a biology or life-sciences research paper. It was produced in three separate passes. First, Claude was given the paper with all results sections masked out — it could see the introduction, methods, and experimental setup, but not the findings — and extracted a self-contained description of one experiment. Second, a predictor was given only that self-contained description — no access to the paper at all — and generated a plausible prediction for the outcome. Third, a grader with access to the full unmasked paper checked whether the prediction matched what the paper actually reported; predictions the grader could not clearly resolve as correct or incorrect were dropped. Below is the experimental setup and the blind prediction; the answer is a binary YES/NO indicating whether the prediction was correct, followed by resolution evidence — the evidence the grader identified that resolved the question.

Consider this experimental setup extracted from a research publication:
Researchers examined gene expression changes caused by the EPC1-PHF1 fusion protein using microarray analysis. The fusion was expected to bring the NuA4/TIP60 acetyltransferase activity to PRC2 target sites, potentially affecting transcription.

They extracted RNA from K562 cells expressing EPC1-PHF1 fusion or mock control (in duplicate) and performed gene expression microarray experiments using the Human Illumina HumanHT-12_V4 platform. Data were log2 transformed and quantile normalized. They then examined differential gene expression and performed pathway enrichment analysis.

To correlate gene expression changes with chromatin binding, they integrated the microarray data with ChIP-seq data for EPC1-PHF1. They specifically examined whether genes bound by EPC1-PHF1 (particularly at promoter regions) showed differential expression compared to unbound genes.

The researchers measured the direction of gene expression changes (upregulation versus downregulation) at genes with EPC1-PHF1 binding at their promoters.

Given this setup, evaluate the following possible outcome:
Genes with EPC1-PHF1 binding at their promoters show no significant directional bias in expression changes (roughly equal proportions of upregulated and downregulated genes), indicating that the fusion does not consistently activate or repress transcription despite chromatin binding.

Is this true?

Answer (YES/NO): NO